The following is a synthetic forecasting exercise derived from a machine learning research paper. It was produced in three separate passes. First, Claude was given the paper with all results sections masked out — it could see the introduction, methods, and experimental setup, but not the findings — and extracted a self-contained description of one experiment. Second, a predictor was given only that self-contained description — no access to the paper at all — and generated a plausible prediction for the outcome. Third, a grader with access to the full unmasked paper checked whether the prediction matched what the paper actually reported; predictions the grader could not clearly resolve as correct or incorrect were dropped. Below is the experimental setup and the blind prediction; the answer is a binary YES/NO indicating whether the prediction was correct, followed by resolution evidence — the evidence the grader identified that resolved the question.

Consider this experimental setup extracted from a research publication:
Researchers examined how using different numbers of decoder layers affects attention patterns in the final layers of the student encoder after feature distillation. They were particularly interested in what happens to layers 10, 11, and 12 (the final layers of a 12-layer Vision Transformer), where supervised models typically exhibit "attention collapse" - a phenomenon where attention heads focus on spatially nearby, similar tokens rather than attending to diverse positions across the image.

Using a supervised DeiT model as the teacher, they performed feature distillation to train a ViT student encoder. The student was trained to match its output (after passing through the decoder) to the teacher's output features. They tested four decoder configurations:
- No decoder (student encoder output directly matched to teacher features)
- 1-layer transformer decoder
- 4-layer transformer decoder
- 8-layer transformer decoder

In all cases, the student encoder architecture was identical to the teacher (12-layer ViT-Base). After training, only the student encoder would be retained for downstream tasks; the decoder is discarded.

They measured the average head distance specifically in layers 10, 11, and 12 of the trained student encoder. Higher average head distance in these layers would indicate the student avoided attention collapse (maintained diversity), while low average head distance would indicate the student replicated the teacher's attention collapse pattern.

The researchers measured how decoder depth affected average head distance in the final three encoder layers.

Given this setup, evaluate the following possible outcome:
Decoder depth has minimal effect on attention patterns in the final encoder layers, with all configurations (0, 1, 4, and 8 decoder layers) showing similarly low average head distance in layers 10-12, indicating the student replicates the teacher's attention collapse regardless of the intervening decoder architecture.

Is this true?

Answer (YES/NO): NO